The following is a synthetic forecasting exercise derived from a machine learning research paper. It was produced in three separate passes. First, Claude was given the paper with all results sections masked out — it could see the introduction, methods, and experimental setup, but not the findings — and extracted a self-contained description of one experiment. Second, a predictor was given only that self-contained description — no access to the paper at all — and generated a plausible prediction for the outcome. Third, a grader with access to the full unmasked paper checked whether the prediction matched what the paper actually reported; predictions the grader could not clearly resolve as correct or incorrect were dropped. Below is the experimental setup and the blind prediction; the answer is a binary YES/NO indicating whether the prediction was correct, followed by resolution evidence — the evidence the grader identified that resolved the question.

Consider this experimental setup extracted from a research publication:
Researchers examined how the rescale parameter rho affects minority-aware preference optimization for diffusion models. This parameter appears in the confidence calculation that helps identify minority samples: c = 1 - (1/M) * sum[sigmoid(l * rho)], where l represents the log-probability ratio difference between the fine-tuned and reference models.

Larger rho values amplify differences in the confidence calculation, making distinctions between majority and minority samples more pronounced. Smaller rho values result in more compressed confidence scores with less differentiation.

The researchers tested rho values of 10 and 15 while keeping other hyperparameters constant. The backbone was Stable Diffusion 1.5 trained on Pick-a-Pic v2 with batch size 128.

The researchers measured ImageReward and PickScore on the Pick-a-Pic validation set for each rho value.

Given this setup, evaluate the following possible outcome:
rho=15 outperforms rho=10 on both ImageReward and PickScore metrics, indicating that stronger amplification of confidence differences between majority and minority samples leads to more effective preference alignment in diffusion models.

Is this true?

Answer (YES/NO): NO